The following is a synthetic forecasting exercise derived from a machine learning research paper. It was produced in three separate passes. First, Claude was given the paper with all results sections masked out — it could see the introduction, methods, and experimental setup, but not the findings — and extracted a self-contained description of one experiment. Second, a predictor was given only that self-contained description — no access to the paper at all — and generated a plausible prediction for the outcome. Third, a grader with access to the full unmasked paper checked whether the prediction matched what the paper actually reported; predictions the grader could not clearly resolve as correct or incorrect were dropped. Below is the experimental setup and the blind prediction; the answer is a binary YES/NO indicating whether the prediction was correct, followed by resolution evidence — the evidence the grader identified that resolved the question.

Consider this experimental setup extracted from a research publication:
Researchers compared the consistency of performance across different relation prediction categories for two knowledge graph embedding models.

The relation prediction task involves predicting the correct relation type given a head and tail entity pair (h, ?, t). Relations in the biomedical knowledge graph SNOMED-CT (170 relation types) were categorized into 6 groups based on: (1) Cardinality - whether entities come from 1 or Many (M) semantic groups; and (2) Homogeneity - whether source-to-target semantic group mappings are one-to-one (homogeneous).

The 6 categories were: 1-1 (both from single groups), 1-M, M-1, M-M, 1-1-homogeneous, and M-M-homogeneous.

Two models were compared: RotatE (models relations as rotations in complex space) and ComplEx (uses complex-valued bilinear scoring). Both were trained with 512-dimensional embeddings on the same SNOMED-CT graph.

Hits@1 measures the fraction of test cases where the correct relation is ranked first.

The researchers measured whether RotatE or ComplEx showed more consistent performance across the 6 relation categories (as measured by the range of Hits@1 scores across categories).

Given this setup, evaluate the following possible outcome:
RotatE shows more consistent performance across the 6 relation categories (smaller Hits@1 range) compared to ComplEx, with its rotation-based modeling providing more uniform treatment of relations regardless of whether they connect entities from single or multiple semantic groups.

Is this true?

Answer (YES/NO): YES